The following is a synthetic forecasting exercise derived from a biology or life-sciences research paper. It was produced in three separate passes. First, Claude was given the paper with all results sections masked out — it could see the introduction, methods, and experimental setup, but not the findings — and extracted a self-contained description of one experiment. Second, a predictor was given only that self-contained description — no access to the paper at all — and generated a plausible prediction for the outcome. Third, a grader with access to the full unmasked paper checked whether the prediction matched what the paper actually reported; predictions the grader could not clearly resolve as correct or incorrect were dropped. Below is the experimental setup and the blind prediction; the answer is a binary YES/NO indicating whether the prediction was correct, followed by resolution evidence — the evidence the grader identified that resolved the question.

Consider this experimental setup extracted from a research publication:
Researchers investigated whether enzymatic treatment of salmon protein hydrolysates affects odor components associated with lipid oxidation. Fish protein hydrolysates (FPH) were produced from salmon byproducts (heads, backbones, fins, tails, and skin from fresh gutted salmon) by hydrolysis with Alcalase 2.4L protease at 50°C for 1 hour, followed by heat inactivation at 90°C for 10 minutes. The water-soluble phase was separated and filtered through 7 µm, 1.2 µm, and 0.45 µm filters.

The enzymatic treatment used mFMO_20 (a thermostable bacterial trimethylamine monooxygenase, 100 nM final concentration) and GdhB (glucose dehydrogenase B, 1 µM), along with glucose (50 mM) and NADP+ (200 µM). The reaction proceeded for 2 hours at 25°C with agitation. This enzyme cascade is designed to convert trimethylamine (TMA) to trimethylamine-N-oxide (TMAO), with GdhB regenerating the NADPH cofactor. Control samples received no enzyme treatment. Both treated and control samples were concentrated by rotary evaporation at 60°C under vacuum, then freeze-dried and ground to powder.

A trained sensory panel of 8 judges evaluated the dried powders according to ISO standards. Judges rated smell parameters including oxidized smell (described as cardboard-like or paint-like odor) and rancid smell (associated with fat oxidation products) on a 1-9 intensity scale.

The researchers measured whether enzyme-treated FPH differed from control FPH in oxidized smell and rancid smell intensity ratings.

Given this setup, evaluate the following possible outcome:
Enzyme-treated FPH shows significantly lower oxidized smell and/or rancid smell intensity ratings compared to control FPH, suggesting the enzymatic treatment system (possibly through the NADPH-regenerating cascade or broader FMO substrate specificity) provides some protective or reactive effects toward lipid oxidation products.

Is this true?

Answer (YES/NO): YES